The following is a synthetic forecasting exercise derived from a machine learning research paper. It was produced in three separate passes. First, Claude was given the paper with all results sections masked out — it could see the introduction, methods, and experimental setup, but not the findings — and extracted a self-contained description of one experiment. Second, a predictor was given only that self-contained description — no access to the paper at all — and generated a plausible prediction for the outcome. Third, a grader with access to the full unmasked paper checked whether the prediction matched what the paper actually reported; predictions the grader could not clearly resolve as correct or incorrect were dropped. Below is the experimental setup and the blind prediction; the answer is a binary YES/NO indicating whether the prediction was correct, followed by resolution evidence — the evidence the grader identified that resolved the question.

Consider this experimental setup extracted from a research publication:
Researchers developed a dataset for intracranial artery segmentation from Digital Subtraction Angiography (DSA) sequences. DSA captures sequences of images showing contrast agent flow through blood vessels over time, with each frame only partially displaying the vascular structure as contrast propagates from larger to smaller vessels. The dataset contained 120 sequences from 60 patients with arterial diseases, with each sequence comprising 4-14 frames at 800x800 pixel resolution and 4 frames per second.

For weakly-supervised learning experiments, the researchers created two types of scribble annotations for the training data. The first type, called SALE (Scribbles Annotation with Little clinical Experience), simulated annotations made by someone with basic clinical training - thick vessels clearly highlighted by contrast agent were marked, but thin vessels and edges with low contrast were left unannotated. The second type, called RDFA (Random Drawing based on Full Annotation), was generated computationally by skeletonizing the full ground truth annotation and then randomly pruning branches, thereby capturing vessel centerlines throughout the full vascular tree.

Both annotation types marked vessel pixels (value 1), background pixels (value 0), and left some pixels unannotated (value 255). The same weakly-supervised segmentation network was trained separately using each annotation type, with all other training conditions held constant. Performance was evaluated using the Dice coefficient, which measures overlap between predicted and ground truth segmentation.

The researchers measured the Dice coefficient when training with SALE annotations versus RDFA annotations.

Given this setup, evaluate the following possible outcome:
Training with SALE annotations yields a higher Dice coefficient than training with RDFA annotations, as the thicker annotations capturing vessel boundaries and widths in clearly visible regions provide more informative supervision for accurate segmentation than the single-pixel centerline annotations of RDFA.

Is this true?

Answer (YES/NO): NO